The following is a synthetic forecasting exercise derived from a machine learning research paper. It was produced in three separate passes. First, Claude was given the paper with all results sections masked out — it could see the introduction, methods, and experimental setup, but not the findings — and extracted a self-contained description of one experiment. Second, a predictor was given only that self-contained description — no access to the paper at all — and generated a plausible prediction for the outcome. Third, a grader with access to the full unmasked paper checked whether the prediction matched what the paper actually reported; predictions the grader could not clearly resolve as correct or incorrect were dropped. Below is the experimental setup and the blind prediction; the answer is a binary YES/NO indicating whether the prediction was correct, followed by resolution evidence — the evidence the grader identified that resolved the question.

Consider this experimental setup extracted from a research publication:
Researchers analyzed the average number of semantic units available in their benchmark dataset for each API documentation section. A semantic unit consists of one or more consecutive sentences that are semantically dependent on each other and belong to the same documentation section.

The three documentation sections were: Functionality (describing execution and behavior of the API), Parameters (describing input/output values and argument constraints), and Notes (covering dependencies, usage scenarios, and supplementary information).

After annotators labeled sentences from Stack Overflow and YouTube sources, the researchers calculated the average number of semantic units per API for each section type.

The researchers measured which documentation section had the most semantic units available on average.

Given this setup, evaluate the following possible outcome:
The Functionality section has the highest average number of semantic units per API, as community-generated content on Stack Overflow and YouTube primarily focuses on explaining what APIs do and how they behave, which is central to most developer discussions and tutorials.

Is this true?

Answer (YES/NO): YES